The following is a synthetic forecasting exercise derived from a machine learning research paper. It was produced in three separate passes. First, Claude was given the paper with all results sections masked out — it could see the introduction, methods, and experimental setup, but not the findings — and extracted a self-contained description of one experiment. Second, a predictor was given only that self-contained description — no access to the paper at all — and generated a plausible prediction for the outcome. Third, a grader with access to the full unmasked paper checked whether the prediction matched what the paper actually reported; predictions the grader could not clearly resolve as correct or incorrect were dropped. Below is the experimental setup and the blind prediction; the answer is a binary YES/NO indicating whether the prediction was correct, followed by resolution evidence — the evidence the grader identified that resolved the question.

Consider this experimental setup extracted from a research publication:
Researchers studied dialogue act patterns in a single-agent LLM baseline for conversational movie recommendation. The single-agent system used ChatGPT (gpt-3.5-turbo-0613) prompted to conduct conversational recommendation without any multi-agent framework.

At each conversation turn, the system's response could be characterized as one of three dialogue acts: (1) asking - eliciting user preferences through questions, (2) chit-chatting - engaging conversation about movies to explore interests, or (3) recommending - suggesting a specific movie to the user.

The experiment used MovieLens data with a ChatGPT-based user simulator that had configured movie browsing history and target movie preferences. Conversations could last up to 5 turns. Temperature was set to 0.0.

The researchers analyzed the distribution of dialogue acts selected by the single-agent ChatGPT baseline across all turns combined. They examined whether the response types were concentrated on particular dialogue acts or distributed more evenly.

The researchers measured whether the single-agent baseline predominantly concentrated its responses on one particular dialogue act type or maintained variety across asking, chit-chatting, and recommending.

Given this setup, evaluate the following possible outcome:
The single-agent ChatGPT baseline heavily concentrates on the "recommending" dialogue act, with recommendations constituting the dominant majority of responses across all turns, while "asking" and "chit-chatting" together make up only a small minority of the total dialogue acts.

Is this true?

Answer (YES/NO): NO